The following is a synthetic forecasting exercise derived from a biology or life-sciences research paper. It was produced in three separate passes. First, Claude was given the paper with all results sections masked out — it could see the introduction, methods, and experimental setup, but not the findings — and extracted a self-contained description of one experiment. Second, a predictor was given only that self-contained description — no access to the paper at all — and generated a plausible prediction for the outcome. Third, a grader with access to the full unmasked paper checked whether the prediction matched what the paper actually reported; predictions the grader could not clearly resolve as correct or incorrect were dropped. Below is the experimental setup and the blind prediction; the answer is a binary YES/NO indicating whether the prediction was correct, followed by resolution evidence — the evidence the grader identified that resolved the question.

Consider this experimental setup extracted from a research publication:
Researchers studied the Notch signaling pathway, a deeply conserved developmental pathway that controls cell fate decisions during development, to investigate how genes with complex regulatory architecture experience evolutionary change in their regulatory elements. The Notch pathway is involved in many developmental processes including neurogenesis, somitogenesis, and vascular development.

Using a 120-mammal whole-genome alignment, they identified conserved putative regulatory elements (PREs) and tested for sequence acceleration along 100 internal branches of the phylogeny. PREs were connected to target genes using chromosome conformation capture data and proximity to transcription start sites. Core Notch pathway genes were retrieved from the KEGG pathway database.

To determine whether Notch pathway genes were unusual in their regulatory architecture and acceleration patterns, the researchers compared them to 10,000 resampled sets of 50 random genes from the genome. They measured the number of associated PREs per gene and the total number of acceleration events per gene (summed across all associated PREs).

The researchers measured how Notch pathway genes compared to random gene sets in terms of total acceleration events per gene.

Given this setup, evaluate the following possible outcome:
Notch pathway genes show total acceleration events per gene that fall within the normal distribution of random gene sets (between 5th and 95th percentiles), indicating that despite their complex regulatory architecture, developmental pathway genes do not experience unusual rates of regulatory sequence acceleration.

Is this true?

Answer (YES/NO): NO